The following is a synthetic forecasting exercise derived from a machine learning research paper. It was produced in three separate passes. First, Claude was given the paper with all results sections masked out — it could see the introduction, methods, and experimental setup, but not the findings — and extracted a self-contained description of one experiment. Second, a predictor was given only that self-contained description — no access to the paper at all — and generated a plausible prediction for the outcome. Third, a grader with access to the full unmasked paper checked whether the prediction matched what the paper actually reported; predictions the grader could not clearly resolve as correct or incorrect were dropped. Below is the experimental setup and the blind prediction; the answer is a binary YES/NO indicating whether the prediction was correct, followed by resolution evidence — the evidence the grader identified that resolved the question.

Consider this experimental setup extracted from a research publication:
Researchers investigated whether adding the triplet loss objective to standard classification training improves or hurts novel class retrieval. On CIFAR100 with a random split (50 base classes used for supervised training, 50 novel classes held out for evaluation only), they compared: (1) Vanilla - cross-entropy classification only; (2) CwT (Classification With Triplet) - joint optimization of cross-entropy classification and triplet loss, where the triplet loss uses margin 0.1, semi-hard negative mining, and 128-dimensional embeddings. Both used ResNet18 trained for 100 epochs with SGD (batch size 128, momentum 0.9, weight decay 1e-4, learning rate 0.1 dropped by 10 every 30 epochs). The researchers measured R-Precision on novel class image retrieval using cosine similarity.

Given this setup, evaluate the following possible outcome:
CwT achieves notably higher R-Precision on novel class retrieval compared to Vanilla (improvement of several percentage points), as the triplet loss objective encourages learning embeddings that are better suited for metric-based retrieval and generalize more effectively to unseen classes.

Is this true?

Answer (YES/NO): NO